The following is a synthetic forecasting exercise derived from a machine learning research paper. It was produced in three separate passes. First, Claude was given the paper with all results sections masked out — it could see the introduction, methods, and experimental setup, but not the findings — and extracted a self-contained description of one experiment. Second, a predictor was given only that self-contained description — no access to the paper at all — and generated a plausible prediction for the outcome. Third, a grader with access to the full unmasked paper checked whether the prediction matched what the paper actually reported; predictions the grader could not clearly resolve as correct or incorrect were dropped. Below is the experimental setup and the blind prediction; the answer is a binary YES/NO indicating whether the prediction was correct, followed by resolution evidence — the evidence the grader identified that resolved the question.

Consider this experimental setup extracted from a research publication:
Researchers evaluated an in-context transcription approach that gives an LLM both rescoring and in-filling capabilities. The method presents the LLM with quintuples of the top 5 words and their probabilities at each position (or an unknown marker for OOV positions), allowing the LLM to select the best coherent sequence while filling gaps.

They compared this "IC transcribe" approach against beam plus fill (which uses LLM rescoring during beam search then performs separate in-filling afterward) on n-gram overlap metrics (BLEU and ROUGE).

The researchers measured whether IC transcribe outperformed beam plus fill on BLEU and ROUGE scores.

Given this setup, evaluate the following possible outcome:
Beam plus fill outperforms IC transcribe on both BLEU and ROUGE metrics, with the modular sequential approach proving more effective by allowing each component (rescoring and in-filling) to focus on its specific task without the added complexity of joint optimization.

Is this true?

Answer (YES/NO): YES